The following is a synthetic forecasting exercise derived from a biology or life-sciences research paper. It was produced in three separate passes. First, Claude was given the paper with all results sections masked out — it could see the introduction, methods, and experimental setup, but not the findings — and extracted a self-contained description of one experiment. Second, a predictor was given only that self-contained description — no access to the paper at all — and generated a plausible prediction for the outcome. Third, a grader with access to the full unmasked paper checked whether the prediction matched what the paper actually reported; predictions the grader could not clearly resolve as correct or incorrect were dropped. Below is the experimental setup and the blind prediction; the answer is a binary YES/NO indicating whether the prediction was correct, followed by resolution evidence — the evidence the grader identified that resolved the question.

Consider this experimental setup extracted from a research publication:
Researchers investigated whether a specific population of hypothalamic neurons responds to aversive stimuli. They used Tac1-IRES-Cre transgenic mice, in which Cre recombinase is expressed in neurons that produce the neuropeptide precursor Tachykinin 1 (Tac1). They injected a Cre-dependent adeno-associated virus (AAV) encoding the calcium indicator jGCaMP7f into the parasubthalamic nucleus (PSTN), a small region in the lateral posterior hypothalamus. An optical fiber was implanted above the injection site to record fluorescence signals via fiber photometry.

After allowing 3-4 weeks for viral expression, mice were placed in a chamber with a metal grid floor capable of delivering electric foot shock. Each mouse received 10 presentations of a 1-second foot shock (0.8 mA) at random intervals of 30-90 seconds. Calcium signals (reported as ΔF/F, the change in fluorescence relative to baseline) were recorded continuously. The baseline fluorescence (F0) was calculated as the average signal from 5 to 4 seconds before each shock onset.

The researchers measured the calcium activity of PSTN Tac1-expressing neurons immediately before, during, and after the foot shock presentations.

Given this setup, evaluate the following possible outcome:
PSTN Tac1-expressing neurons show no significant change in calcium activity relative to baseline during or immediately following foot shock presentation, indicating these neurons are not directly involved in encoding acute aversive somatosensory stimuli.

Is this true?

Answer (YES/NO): NO